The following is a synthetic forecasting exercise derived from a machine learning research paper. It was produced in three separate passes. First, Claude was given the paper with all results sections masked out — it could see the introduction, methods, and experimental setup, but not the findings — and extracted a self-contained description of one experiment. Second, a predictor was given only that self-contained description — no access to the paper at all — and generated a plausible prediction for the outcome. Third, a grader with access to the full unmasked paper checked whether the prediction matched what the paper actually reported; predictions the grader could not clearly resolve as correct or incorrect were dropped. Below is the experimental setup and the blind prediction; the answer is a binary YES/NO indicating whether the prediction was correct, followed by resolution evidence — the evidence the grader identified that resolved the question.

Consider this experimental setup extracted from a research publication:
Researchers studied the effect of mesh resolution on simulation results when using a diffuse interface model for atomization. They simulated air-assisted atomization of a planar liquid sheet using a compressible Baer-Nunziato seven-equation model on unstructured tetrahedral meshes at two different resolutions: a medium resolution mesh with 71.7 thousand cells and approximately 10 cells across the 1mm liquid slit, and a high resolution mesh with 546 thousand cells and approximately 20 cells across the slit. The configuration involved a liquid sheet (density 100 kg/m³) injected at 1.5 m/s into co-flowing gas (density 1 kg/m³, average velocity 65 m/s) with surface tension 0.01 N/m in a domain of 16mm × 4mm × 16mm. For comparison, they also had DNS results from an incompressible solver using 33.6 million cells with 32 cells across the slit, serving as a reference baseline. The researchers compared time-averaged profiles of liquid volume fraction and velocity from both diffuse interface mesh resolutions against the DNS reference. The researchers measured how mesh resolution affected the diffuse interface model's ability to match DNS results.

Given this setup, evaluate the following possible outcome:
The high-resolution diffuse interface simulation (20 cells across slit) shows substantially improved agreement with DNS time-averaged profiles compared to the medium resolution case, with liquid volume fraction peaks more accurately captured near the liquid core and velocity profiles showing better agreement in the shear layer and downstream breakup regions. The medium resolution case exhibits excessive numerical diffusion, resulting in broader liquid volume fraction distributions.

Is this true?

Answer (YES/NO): NO